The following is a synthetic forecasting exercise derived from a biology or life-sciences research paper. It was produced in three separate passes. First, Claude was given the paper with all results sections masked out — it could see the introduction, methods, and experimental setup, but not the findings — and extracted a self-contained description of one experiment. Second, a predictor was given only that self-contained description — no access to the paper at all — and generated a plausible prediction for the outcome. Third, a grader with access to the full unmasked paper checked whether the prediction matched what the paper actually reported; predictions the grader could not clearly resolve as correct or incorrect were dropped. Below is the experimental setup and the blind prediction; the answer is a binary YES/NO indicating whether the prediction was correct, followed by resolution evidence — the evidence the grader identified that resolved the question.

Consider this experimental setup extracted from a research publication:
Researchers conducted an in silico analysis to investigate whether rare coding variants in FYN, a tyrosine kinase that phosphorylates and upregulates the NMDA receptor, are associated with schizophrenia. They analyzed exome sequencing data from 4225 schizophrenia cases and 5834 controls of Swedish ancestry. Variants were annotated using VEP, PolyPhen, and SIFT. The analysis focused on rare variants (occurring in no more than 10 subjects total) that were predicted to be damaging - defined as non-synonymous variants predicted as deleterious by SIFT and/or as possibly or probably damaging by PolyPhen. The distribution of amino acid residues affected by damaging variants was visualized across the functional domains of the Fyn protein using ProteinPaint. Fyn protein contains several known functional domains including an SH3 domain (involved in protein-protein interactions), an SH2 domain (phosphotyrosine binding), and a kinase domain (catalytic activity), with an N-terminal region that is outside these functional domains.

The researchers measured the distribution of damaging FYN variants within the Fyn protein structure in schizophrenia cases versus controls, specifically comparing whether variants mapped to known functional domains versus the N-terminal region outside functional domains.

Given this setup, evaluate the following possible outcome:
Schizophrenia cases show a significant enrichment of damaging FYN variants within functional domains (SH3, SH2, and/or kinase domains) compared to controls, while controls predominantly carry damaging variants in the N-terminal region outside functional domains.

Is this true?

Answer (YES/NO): YES